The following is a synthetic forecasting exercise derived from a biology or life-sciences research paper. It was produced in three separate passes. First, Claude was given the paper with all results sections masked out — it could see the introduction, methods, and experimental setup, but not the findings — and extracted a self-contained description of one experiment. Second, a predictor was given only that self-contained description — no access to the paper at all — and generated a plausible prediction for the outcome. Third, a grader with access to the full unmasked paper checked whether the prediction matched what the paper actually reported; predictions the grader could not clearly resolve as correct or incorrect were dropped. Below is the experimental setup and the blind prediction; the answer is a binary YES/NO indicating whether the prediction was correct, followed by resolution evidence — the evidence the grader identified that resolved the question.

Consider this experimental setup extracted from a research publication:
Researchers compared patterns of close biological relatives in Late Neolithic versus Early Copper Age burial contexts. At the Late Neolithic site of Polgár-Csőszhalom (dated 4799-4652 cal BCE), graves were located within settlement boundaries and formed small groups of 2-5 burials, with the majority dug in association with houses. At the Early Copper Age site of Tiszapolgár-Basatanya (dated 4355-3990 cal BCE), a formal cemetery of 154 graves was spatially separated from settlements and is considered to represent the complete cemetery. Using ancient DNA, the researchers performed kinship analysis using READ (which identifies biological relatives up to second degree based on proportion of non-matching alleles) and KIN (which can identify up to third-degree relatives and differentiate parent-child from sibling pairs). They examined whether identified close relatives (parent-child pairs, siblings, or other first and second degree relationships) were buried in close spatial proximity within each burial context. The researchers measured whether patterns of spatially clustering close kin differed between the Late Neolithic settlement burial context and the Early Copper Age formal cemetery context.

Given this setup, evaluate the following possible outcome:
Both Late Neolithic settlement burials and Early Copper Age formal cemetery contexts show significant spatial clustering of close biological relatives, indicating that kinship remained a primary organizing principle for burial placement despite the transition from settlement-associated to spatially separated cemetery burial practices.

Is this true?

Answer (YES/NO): NO